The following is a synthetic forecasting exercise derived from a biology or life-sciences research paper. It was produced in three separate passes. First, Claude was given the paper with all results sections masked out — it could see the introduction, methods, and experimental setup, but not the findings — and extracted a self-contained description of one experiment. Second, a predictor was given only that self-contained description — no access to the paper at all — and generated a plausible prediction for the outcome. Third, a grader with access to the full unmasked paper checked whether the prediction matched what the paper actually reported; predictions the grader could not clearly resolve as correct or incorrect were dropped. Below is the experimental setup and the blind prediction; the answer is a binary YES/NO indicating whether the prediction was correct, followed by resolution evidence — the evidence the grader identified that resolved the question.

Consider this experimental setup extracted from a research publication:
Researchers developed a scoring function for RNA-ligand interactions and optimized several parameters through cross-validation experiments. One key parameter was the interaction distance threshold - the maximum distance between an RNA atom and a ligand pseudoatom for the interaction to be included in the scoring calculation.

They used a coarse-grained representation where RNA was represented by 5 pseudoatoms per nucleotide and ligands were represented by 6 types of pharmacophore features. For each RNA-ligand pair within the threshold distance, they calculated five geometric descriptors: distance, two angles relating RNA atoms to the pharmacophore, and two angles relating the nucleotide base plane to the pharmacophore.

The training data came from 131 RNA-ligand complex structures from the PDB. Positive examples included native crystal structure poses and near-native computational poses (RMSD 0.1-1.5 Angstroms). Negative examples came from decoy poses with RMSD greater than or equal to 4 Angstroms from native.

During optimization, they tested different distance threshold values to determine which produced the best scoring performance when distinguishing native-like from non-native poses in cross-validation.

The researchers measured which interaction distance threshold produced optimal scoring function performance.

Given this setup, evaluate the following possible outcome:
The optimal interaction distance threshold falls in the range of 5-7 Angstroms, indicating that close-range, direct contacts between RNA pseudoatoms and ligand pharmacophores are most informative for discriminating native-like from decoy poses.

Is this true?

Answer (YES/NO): NO